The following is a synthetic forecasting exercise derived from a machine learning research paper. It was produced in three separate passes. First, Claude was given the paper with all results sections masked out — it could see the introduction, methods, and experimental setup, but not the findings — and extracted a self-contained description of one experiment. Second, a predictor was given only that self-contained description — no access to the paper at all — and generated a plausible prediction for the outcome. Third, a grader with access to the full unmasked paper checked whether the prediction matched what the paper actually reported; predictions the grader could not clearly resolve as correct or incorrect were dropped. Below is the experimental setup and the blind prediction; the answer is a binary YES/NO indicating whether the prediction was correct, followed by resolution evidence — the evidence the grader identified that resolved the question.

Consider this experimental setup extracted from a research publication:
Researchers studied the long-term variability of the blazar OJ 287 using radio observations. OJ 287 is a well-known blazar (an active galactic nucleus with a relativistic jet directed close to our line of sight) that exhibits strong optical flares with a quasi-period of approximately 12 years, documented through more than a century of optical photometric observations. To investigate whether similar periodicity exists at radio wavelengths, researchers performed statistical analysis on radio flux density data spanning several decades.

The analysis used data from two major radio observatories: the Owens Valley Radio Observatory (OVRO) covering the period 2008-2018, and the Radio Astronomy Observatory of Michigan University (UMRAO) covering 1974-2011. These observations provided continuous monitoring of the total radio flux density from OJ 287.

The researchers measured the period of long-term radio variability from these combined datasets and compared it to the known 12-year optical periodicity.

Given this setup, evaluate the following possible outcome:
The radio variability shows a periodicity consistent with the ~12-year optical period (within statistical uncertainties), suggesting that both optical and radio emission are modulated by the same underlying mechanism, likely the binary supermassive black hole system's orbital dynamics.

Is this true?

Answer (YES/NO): NO